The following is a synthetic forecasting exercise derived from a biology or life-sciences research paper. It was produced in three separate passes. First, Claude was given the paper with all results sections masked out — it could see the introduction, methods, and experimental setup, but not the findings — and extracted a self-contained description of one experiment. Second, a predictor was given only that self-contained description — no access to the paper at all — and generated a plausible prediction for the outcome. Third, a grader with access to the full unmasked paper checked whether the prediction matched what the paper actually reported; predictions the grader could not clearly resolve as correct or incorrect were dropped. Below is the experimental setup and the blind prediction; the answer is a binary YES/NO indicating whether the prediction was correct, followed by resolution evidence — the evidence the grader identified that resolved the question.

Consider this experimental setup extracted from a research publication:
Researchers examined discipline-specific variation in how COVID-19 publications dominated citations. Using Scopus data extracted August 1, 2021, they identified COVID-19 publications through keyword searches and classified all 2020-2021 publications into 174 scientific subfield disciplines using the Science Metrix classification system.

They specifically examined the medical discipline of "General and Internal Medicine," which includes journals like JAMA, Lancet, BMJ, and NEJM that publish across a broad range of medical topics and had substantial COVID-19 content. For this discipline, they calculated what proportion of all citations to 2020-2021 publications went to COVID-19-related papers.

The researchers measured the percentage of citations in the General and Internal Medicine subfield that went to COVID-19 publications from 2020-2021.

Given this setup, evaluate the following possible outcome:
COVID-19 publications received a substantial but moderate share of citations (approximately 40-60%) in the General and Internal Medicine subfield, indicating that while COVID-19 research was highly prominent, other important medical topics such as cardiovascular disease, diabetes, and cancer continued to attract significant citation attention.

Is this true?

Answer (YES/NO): NO